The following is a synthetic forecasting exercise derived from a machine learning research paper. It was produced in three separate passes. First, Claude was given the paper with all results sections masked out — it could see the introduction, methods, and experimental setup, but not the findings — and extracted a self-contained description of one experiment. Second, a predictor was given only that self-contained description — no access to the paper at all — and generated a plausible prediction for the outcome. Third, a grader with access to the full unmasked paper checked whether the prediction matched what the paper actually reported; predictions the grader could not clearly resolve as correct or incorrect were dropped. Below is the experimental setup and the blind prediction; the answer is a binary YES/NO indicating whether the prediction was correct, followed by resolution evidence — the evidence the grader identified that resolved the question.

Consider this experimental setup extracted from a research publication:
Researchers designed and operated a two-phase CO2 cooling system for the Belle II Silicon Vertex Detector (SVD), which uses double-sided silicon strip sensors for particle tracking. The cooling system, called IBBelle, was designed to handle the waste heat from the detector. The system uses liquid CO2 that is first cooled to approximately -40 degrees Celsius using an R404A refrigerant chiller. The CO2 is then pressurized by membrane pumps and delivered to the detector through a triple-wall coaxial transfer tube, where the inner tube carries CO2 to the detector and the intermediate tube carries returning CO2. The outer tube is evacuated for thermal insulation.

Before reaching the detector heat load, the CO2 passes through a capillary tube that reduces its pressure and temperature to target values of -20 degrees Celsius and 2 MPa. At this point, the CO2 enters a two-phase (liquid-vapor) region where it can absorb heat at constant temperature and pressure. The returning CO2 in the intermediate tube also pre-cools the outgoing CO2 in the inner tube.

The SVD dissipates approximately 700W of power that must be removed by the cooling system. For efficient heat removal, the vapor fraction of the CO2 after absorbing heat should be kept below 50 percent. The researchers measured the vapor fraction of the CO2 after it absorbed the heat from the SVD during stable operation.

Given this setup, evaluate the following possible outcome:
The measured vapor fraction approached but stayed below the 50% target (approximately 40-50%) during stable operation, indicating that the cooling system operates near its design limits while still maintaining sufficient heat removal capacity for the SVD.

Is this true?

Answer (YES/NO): NO